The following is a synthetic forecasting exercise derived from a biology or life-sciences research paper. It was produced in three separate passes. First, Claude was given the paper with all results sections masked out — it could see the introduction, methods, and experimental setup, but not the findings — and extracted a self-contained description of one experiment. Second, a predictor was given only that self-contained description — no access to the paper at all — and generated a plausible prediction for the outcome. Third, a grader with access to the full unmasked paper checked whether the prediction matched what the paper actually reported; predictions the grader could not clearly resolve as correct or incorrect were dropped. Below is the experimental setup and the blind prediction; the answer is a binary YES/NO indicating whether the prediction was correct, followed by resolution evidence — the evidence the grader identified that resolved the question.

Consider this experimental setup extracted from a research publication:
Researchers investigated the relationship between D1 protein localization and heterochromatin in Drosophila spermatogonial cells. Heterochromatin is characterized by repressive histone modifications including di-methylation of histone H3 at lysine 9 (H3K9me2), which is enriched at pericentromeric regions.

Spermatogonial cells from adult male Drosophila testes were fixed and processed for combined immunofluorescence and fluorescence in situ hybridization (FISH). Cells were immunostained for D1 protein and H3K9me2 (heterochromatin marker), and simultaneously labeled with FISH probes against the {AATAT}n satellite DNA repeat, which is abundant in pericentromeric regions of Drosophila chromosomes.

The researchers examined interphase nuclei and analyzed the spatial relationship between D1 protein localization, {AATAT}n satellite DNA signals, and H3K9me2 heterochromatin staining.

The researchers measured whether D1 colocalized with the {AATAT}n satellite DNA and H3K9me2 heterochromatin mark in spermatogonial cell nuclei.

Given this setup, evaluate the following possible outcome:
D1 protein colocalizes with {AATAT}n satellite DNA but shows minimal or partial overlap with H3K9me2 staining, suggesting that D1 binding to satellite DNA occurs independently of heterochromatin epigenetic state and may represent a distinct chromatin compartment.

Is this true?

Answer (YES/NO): NO